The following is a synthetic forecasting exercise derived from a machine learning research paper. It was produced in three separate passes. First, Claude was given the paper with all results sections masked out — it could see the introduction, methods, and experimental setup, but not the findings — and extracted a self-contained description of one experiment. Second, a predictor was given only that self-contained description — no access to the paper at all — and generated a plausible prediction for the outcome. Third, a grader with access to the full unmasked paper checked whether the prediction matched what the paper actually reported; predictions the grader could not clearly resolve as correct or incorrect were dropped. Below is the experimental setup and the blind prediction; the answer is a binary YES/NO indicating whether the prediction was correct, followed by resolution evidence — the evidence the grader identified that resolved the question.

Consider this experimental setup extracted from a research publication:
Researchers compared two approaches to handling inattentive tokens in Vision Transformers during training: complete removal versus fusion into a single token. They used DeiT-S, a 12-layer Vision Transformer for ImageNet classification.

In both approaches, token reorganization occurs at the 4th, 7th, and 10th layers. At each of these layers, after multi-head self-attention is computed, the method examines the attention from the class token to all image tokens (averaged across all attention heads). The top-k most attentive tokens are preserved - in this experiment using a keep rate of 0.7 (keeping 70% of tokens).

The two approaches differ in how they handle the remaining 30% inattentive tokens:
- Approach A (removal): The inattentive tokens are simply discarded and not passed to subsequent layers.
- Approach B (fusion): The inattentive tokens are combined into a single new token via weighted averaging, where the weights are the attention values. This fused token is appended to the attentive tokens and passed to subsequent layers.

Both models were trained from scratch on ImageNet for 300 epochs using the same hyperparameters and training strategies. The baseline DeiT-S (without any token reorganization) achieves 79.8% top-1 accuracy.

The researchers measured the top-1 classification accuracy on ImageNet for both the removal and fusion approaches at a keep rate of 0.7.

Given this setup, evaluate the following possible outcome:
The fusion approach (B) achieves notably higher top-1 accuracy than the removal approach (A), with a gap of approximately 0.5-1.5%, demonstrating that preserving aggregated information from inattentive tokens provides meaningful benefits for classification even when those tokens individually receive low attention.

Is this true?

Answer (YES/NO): NO